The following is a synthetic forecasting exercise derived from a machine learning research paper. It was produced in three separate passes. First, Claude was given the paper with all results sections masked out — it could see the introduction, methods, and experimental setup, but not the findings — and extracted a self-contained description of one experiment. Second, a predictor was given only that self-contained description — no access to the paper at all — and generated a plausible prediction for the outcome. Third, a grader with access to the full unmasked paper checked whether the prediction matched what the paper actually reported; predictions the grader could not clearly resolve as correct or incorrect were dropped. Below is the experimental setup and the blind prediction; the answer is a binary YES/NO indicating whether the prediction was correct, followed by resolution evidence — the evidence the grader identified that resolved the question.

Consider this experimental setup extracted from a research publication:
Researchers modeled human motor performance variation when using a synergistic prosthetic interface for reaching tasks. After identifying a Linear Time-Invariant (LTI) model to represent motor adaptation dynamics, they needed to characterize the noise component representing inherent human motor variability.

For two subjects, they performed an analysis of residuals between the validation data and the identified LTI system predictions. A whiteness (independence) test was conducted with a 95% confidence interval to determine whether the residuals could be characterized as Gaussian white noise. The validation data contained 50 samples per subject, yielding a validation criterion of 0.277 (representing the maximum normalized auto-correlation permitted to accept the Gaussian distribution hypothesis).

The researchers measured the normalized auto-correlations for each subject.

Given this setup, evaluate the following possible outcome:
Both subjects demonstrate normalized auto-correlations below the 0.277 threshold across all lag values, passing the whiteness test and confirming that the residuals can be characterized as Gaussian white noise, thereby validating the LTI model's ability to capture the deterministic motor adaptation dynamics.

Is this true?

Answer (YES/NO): YES